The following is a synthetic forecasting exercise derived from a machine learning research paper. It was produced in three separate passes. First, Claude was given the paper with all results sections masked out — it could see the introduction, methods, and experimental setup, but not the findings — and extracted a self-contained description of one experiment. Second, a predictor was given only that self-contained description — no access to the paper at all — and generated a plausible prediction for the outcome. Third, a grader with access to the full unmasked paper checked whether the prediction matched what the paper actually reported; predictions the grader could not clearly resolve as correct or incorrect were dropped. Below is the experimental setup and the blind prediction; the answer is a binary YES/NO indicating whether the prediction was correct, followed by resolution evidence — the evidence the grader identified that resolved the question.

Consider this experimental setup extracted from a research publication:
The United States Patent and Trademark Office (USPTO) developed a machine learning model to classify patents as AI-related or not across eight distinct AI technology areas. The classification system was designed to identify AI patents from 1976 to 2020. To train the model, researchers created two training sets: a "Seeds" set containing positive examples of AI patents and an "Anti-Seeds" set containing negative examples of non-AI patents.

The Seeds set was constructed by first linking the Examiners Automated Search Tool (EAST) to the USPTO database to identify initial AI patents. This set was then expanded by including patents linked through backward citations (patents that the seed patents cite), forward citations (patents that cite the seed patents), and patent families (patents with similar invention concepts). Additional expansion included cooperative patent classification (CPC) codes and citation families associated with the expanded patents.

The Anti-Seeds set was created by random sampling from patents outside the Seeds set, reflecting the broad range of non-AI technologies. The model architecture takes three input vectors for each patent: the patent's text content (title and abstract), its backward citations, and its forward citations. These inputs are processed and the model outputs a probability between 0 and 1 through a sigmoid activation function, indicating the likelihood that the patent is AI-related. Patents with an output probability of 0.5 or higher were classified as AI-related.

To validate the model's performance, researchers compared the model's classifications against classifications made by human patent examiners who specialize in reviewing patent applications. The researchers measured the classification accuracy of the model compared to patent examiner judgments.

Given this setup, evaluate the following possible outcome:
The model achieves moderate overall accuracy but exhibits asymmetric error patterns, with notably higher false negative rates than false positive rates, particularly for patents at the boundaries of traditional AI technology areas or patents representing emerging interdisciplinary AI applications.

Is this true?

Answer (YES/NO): NO